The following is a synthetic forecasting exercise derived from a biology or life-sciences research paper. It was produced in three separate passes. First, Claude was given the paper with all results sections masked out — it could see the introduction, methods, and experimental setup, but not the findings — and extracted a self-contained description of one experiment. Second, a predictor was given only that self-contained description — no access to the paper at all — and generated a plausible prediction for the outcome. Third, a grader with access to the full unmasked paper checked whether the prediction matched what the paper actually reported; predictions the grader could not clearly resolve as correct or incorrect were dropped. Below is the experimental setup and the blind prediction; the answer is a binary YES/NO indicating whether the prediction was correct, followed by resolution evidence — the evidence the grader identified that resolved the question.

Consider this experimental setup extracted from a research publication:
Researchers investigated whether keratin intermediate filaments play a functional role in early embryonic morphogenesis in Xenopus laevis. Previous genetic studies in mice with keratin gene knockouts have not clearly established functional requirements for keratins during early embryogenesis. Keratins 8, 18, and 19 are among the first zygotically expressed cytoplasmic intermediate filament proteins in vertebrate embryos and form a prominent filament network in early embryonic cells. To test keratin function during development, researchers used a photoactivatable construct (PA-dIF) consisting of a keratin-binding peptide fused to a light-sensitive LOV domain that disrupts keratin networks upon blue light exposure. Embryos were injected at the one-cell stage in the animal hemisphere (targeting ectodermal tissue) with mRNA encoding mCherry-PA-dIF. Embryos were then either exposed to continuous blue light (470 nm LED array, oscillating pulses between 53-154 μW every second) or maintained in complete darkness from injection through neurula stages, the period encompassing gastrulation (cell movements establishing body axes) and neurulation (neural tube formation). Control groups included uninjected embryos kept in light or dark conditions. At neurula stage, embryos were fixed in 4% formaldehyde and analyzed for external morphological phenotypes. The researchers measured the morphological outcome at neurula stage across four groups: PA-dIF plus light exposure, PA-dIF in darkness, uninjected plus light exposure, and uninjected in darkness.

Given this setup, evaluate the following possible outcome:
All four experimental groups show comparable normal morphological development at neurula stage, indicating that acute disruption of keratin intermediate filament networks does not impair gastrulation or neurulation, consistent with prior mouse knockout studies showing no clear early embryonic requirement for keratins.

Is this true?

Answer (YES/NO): NO